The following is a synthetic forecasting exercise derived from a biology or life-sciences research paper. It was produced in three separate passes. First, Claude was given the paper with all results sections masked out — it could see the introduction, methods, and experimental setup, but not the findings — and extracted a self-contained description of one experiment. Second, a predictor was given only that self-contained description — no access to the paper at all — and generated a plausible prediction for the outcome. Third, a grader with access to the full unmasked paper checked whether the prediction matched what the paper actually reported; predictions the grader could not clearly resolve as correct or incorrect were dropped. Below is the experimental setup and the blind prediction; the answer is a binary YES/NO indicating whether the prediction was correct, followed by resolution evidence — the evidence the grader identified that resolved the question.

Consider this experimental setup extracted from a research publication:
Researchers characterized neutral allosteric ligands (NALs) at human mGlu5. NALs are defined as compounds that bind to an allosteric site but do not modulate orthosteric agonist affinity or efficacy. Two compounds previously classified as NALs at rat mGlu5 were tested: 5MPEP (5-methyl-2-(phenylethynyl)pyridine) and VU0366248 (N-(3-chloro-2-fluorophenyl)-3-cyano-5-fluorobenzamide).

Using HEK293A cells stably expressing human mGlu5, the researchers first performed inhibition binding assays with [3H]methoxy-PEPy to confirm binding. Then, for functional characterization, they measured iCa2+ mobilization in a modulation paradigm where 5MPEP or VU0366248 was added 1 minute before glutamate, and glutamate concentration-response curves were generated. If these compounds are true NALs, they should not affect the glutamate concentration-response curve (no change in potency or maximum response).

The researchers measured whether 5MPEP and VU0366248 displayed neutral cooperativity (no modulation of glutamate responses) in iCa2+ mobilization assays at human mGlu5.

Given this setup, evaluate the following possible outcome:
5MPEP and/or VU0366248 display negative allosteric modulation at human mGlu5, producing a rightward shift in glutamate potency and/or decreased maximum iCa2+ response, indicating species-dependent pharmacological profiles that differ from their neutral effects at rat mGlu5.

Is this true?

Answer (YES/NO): NO